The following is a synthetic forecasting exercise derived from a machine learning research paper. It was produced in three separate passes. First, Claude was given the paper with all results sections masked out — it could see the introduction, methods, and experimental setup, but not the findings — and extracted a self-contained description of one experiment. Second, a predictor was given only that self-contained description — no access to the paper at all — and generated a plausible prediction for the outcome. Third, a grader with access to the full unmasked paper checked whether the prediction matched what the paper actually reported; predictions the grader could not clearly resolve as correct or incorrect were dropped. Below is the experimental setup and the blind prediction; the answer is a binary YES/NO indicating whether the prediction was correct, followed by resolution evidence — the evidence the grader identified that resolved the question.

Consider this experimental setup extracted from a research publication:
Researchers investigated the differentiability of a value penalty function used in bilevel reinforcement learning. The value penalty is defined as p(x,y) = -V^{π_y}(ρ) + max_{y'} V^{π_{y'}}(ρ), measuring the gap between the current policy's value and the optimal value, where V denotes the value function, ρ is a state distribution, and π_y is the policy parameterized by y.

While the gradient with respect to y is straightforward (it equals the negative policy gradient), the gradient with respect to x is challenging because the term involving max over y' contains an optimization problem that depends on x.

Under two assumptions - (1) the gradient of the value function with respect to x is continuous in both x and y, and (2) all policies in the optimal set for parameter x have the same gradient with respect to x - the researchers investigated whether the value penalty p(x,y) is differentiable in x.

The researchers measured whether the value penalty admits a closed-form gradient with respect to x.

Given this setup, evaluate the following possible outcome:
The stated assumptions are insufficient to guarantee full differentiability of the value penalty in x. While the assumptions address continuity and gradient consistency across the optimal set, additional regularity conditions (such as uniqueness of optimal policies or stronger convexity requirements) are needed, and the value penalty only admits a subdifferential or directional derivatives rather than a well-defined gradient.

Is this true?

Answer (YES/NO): NO